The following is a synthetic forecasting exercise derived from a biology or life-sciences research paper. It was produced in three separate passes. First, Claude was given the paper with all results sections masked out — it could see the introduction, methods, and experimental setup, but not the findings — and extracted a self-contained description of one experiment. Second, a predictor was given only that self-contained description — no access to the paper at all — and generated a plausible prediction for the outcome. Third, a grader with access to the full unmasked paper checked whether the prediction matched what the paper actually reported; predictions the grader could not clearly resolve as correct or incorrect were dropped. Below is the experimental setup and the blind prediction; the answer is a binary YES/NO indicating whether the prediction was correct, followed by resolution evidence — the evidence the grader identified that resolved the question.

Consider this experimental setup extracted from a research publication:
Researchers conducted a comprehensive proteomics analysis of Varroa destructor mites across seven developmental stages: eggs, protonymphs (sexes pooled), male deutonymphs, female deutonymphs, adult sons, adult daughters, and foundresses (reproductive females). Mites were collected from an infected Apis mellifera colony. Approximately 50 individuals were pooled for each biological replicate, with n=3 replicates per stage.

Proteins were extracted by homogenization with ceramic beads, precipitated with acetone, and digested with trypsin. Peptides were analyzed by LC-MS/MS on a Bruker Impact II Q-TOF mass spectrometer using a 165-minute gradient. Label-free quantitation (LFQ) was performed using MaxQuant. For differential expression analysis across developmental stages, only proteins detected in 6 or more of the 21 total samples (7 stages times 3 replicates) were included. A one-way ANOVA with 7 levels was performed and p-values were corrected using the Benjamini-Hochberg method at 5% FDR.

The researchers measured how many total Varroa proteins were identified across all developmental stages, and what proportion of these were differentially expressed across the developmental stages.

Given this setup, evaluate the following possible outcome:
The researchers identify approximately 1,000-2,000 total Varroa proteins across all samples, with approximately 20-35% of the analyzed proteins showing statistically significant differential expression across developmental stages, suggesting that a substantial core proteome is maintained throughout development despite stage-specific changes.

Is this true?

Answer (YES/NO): NO